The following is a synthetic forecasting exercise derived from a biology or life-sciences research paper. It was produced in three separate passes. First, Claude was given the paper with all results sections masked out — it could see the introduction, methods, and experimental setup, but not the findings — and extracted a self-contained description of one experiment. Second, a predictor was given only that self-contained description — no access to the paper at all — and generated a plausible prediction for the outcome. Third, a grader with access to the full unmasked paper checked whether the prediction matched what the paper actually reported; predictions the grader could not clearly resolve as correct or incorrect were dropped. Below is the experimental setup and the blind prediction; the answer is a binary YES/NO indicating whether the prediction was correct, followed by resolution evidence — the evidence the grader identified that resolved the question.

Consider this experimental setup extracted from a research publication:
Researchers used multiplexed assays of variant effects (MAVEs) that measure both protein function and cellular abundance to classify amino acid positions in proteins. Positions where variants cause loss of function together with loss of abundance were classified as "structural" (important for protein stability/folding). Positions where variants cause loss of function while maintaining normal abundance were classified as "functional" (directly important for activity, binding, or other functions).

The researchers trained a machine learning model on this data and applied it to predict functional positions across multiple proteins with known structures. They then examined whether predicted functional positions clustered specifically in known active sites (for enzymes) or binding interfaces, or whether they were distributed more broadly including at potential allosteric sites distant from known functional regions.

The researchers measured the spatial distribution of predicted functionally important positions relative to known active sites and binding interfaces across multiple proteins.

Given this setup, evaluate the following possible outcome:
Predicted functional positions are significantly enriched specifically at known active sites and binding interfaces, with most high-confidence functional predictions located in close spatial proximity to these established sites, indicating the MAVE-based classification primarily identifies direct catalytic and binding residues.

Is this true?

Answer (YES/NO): NO